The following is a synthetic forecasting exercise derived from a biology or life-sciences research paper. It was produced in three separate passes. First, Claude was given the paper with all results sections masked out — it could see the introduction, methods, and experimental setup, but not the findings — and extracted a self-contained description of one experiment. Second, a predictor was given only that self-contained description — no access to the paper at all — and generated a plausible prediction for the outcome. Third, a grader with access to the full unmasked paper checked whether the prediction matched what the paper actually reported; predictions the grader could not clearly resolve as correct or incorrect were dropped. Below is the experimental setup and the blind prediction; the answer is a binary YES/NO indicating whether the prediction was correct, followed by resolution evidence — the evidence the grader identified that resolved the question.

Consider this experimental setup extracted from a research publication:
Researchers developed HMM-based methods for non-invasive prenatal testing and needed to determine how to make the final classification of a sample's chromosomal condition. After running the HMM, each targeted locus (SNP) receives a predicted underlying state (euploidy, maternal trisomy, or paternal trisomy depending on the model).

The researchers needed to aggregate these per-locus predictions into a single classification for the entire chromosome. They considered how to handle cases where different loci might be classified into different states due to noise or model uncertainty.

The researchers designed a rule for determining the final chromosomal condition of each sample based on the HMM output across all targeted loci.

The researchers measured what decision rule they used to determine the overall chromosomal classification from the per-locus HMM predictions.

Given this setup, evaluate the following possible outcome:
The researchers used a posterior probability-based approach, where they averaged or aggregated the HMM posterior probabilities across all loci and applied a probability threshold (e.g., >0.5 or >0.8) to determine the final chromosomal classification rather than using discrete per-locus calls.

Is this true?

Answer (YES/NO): NO